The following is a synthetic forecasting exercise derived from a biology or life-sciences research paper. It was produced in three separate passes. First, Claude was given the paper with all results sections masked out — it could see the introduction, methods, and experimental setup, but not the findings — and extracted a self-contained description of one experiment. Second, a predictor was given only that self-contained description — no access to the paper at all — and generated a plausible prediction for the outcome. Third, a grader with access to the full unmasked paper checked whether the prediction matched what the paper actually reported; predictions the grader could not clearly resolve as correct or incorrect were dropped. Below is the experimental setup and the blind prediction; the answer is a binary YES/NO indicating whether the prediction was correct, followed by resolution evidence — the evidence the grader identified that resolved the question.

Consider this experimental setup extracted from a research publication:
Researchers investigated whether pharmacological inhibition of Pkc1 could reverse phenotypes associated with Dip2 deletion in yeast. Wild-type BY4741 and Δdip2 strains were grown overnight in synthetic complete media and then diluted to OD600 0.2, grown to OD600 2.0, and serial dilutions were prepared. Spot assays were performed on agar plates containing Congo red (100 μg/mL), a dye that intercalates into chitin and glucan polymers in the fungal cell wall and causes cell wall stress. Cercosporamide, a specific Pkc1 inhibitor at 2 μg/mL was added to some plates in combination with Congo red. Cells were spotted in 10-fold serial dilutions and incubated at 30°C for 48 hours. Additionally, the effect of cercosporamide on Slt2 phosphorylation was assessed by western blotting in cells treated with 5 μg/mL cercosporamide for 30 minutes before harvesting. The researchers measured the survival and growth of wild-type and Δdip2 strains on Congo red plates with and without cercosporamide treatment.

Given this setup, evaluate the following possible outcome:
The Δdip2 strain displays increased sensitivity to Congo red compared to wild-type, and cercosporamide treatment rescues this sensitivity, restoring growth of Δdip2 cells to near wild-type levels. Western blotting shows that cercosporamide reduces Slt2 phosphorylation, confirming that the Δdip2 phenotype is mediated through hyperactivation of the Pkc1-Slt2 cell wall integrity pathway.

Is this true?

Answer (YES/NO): NO